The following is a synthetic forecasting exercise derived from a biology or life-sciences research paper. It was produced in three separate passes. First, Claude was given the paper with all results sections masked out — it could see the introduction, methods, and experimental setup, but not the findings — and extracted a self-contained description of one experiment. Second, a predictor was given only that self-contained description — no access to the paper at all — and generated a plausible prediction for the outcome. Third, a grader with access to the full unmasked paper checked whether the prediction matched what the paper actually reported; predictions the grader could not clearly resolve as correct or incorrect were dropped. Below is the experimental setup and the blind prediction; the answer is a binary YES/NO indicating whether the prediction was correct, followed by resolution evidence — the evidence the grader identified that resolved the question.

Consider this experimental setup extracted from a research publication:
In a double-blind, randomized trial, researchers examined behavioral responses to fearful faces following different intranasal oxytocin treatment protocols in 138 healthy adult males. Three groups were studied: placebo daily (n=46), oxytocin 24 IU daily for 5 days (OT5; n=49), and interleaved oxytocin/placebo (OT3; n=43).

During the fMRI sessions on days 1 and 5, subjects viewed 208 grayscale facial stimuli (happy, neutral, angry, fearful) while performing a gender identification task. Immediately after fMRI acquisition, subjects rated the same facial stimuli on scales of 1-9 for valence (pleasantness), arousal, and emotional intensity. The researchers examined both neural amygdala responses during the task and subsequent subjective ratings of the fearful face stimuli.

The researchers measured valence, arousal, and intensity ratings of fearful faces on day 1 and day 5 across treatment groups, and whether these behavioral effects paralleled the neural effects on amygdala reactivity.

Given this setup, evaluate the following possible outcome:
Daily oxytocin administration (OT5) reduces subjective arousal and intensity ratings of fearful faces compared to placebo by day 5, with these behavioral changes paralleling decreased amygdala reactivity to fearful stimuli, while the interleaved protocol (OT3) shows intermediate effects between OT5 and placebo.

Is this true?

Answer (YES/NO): NO